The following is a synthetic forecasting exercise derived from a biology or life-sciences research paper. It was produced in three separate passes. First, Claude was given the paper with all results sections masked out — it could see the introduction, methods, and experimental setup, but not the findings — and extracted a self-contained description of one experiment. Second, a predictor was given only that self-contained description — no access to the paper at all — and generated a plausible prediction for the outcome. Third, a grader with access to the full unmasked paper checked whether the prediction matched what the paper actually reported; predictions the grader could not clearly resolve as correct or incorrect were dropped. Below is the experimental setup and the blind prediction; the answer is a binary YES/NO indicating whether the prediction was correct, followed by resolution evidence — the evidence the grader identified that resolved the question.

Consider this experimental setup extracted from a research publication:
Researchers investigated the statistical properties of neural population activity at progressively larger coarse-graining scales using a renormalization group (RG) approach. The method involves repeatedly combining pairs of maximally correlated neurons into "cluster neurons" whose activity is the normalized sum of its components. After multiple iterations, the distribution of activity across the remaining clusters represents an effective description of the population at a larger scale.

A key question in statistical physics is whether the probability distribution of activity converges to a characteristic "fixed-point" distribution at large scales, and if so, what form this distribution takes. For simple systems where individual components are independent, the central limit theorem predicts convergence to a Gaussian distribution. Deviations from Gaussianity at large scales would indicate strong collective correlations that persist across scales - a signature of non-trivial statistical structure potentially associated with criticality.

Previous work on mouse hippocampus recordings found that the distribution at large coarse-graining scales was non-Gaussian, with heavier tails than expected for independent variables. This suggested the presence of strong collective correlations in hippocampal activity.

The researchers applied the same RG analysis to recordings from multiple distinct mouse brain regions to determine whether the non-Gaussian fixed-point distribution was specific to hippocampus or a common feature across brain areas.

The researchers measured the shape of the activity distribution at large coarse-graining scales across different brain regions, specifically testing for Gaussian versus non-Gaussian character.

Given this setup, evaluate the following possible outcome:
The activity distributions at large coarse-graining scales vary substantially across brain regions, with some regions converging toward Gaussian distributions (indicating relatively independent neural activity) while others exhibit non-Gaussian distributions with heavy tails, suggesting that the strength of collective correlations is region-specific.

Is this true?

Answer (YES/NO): NO